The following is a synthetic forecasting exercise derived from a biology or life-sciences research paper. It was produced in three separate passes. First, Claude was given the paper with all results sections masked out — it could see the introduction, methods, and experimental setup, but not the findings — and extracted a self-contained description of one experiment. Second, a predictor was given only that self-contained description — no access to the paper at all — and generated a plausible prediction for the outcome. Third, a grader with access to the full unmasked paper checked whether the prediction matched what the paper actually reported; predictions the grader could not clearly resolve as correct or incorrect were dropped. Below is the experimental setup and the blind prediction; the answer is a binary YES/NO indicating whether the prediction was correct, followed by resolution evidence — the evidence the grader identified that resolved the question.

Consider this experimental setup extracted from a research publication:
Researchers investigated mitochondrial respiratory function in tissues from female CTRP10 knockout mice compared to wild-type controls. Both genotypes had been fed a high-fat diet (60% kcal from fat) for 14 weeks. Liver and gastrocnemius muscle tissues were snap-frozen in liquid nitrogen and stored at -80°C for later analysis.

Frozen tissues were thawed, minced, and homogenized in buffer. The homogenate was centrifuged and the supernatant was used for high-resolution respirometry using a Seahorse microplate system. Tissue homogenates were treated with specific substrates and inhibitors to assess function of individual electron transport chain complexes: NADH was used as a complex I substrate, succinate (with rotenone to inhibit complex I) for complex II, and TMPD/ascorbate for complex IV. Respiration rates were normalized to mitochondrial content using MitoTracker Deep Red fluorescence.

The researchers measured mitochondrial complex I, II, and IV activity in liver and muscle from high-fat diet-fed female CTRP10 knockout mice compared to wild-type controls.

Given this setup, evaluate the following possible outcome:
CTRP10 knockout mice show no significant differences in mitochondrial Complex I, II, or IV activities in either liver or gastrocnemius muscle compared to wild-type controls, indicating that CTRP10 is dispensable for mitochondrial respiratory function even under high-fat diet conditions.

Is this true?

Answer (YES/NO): NO